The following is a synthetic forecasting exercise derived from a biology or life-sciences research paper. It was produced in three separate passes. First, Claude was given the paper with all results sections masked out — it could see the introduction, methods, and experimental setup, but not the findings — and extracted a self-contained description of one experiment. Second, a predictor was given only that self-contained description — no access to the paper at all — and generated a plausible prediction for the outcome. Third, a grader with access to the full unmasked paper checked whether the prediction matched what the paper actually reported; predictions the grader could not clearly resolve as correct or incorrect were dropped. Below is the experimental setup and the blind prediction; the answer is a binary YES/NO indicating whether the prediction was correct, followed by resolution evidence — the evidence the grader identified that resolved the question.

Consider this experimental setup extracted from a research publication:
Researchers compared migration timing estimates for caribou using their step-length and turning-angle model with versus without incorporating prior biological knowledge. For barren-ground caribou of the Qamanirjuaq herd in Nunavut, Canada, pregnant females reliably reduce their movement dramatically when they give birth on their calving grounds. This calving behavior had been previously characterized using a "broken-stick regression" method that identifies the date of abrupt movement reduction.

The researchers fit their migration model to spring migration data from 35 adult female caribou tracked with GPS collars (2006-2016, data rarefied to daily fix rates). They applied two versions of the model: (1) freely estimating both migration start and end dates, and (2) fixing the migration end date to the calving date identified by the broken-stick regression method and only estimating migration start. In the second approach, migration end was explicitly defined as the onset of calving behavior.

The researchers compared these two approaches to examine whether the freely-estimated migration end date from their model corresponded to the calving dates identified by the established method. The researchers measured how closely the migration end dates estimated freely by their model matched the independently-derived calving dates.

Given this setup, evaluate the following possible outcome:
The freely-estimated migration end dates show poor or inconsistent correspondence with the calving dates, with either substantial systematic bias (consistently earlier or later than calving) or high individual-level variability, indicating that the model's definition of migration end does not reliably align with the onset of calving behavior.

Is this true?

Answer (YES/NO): NO